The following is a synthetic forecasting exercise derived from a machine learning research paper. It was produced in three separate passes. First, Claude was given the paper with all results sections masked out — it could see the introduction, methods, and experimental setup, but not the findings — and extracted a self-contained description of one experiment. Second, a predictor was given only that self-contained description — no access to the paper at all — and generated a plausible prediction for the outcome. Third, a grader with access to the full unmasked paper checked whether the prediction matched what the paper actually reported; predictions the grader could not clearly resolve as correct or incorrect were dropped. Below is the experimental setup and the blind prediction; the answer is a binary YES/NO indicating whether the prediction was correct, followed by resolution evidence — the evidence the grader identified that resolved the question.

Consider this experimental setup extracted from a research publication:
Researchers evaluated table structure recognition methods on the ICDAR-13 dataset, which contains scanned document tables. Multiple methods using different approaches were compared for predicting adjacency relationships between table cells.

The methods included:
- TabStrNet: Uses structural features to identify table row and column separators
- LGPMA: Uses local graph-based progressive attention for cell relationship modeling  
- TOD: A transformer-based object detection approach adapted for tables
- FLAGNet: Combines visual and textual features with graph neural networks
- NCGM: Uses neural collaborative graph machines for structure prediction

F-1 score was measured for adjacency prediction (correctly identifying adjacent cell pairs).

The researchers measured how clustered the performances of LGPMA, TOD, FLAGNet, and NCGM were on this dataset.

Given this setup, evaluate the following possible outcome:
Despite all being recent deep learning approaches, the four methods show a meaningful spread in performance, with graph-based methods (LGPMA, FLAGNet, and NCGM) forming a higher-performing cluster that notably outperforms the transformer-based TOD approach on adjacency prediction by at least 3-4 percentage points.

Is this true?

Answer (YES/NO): NO